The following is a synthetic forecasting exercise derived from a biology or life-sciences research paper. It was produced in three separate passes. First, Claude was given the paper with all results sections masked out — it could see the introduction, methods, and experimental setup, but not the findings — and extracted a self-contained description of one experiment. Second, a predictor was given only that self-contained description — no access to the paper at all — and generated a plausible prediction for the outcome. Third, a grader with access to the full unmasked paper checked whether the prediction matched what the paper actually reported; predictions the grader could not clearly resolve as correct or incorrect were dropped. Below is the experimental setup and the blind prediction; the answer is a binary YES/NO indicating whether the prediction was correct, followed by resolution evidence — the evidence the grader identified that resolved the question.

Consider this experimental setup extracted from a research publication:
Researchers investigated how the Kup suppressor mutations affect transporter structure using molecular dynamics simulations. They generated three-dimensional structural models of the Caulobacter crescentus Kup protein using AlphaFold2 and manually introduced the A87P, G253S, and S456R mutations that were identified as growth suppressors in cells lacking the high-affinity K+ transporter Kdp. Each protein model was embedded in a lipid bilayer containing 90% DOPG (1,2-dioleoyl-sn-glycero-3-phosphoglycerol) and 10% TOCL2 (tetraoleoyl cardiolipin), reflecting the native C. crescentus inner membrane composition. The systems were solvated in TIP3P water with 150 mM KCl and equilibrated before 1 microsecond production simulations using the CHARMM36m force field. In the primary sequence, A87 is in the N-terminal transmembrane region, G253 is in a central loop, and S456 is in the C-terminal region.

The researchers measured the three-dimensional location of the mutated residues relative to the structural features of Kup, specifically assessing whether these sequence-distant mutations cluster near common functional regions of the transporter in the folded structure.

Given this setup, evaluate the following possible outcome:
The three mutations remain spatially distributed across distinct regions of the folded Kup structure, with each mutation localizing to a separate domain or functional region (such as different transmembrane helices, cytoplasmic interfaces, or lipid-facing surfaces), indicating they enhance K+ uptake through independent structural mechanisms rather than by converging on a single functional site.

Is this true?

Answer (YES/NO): NO